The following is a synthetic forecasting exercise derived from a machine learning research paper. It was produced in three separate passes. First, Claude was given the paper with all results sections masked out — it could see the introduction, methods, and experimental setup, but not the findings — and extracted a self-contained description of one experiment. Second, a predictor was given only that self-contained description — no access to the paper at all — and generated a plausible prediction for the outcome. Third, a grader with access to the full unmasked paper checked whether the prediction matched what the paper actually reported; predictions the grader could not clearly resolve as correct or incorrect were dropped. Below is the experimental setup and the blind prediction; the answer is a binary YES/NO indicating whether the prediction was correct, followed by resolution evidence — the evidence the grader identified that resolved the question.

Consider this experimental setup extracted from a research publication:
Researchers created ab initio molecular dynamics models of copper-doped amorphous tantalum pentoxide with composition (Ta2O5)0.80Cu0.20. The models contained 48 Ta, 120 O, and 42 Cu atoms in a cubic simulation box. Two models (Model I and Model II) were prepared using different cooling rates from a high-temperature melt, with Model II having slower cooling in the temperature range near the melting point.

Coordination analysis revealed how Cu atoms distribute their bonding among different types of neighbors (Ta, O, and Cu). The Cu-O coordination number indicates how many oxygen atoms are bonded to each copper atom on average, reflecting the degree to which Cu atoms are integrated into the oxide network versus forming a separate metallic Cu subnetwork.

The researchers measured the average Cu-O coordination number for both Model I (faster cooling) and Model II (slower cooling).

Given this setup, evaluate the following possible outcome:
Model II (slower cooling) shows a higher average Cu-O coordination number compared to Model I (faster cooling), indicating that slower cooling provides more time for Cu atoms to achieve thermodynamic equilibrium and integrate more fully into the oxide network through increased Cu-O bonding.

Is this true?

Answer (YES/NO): NO